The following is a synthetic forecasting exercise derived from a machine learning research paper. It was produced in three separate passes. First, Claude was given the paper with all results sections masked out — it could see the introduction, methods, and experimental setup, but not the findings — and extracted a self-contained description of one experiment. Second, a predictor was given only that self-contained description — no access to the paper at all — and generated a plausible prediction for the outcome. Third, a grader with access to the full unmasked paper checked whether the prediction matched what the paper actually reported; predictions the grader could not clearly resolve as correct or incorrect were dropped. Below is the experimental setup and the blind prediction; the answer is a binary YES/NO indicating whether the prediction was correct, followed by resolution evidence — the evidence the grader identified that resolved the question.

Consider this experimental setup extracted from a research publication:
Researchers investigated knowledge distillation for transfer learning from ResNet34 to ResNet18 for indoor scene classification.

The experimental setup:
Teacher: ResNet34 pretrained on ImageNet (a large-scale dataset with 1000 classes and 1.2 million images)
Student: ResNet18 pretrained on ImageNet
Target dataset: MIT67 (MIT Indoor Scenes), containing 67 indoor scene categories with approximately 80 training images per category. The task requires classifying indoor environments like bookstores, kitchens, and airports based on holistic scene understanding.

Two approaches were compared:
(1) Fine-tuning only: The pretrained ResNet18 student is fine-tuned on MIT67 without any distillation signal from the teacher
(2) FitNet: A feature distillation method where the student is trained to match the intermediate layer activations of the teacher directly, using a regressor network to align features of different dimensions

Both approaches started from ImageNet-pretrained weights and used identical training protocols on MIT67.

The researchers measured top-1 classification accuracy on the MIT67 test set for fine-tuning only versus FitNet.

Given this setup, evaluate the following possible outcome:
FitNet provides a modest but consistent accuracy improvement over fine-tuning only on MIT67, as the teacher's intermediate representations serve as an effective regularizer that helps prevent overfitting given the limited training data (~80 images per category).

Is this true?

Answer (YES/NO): YES